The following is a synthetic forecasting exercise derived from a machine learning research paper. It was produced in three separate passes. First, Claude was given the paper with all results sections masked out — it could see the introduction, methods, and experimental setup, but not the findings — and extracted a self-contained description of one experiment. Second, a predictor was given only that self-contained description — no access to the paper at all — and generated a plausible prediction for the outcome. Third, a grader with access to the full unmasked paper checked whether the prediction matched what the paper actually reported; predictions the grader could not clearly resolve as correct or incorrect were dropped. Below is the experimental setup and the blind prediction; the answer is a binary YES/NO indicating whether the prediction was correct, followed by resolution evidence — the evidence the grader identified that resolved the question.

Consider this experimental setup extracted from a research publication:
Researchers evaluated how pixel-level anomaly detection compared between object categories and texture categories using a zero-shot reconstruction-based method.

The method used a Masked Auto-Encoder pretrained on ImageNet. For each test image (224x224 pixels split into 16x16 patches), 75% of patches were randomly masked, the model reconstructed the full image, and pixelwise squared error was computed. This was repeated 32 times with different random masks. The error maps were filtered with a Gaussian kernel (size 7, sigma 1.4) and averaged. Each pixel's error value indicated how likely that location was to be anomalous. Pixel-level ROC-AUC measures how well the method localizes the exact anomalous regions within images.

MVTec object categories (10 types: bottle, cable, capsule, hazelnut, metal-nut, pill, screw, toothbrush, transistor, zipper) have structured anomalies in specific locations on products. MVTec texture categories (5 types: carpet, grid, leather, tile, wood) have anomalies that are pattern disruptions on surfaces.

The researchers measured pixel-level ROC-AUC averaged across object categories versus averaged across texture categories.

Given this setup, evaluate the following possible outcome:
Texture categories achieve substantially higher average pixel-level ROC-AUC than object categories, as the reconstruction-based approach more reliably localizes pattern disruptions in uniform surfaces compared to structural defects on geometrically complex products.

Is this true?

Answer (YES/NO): YES